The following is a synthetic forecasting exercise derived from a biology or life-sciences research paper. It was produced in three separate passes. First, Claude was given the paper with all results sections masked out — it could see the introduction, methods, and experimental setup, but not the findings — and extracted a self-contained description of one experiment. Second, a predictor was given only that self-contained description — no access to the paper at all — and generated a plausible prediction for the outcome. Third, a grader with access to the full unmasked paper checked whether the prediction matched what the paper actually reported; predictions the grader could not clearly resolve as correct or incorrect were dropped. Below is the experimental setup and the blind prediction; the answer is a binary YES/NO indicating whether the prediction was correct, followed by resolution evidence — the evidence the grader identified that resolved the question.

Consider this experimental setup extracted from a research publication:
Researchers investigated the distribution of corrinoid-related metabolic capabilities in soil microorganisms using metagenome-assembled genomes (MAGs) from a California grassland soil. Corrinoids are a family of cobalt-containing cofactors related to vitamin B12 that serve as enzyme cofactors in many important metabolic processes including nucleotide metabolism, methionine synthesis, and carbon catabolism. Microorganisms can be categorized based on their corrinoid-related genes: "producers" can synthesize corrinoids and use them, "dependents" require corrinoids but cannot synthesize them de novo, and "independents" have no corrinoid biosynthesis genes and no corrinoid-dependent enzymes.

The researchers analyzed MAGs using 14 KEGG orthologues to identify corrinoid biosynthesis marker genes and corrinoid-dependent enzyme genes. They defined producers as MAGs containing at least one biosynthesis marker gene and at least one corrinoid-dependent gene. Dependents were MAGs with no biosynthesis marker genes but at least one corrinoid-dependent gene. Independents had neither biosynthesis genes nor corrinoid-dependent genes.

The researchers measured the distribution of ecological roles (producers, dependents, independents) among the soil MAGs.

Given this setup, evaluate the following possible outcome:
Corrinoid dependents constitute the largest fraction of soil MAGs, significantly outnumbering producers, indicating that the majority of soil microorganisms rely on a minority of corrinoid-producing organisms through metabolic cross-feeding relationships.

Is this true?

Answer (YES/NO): YES